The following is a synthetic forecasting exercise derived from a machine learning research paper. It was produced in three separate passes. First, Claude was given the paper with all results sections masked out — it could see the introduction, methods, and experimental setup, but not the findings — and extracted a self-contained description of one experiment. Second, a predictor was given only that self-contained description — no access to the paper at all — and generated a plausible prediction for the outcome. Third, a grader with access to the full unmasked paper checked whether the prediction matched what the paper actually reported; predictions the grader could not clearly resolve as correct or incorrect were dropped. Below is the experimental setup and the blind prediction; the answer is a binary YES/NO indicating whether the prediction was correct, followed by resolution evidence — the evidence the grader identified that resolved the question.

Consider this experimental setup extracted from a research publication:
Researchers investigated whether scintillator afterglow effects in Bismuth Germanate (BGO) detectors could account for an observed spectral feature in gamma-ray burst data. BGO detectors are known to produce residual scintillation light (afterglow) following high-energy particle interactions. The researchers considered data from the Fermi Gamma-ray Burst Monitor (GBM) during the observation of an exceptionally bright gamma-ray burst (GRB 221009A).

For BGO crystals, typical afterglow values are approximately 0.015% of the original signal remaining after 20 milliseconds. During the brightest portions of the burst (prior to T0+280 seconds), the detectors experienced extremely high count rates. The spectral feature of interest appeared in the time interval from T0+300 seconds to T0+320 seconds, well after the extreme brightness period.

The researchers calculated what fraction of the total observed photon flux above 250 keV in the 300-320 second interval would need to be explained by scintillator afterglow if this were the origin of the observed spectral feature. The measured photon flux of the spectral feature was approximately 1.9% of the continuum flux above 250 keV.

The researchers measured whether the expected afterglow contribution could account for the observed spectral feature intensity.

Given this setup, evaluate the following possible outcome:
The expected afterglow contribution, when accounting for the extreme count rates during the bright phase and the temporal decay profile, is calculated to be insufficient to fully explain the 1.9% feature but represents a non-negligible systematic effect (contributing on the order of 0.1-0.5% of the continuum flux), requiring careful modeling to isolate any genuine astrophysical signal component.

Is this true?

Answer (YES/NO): NO